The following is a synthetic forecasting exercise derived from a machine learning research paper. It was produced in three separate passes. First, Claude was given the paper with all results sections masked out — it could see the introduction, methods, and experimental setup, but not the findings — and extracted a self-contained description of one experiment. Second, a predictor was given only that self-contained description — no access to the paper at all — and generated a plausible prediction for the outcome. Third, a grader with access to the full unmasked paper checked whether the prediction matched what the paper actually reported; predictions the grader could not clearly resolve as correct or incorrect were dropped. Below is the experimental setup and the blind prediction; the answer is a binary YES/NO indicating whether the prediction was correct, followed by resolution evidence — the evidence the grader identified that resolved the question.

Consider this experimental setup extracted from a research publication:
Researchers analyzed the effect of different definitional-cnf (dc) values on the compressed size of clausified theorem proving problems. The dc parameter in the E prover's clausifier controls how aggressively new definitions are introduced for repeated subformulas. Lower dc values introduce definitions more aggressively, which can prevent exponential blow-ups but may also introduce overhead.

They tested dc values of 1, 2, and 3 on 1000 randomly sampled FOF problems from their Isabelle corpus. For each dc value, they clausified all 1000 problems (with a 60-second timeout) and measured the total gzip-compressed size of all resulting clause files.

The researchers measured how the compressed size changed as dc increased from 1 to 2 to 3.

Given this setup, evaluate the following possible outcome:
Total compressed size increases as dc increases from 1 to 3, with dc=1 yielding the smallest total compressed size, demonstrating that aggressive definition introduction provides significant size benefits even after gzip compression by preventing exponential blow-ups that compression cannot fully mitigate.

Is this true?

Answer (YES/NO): YES